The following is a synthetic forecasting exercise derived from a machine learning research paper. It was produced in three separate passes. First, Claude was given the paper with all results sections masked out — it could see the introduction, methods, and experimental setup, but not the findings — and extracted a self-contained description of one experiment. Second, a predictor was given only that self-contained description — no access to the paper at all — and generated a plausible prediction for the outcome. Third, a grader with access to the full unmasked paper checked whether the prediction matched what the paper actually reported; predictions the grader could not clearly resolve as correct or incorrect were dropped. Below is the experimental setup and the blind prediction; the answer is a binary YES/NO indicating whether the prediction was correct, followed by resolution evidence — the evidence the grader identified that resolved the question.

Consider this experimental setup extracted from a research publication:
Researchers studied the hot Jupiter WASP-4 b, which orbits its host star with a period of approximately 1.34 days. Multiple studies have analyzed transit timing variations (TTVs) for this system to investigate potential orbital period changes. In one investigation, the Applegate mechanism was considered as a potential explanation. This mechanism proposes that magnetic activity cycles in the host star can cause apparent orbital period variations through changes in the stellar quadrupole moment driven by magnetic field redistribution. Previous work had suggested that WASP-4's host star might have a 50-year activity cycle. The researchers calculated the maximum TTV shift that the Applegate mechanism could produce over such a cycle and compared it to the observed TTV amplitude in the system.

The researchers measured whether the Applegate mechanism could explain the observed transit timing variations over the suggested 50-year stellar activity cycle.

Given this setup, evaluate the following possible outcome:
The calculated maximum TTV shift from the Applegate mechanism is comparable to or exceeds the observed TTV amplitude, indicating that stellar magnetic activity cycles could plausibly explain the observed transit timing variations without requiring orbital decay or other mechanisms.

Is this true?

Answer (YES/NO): NO